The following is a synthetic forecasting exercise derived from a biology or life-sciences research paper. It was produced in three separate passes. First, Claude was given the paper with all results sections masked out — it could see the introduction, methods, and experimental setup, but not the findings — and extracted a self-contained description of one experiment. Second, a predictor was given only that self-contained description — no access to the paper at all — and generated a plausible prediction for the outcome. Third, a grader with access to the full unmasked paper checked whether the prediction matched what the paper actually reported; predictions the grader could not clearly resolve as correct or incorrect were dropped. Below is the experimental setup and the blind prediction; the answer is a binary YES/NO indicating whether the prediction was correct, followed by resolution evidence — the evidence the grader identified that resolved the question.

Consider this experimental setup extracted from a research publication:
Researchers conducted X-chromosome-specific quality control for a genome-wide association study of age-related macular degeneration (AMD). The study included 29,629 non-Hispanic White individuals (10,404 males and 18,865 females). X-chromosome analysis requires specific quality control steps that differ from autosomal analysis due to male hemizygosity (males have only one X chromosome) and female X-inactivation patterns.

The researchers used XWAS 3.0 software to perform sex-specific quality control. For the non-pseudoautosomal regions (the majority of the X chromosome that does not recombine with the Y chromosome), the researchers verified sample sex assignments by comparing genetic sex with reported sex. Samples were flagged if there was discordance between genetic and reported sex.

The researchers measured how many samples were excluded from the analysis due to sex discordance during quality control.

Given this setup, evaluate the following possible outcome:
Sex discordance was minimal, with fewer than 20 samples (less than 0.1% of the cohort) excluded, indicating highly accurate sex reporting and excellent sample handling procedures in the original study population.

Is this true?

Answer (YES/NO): NO